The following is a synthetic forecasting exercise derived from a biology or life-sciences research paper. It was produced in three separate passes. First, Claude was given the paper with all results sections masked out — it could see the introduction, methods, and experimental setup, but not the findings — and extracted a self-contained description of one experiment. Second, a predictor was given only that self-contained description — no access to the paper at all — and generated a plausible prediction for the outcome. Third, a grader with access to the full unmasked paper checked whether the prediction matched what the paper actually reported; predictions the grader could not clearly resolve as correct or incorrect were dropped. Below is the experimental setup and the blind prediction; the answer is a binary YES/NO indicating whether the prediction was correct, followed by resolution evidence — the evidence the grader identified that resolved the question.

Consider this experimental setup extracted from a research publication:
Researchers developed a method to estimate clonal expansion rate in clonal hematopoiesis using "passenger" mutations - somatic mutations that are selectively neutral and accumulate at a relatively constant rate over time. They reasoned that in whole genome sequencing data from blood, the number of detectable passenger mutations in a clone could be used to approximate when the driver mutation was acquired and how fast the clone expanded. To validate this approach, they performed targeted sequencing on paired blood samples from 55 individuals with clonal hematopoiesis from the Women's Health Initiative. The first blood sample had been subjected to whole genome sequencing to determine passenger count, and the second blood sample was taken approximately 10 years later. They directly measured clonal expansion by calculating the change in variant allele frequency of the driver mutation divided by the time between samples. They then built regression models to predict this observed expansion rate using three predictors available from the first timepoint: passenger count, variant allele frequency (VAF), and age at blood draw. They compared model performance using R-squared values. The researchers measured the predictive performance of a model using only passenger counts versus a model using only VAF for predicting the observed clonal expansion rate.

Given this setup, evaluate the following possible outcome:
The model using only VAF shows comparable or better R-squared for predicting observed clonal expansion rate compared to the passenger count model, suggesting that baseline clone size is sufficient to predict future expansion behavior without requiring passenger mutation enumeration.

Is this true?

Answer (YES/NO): NO